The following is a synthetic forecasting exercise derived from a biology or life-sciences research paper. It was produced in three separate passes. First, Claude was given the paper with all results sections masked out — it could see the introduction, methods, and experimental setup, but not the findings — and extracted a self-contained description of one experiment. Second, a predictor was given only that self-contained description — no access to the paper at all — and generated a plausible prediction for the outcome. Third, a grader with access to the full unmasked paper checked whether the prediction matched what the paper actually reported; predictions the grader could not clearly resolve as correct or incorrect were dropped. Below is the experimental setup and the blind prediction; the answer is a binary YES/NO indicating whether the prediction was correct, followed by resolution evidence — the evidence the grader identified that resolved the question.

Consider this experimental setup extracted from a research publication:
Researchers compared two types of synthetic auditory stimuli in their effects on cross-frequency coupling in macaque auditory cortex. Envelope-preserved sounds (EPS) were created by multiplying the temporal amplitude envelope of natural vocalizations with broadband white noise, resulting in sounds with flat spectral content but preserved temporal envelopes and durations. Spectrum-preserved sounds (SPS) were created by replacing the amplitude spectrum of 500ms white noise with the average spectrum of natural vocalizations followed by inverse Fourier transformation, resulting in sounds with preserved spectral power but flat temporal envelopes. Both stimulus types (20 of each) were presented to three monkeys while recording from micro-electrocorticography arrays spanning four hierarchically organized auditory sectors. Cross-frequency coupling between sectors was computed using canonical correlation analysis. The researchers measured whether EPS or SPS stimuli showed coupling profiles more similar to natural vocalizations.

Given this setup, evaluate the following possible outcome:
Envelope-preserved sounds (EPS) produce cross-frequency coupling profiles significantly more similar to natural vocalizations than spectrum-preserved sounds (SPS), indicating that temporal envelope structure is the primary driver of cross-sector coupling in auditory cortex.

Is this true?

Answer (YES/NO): NO